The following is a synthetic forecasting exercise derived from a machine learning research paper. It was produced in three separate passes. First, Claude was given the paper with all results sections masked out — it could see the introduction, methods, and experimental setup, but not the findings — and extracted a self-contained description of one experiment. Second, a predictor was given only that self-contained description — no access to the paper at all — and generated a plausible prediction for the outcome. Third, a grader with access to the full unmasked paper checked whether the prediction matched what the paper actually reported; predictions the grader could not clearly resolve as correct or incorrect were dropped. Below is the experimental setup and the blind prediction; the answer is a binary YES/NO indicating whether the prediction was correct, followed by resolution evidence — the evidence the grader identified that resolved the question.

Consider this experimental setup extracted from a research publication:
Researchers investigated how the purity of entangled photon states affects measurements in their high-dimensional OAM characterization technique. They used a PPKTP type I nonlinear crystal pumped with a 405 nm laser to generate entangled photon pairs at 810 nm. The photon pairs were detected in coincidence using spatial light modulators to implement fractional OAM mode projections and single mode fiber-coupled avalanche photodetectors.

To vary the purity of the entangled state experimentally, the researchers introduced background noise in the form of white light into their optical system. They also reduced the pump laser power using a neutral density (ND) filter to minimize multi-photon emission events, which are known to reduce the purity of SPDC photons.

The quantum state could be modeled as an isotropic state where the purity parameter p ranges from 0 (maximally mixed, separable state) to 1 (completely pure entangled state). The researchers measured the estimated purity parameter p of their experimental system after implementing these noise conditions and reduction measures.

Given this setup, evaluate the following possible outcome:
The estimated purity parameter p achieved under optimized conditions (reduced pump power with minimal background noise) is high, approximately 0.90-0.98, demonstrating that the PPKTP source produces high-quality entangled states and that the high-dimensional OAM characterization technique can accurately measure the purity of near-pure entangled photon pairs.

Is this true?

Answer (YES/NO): NO